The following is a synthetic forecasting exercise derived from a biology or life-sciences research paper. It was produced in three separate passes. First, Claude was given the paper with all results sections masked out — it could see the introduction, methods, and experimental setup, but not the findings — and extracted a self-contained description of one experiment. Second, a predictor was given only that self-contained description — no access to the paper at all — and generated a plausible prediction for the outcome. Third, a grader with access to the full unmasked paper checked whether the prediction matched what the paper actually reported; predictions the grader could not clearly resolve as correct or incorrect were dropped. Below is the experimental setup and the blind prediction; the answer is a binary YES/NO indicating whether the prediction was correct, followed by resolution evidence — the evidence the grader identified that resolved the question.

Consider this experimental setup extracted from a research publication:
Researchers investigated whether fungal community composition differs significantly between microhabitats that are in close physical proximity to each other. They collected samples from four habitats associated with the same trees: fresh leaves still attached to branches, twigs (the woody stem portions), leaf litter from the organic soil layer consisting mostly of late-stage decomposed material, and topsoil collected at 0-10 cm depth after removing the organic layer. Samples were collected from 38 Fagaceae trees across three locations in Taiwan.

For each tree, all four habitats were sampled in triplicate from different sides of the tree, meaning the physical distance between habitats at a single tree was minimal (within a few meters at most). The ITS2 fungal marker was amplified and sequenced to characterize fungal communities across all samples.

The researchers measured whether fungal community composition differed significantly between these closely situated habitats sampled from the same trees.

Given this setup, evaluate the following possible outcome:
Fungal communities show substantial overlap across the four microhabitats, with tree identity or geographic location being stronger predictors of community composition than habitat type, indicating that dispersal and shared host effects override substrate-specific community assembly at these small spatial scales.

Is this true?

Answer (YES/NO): NO